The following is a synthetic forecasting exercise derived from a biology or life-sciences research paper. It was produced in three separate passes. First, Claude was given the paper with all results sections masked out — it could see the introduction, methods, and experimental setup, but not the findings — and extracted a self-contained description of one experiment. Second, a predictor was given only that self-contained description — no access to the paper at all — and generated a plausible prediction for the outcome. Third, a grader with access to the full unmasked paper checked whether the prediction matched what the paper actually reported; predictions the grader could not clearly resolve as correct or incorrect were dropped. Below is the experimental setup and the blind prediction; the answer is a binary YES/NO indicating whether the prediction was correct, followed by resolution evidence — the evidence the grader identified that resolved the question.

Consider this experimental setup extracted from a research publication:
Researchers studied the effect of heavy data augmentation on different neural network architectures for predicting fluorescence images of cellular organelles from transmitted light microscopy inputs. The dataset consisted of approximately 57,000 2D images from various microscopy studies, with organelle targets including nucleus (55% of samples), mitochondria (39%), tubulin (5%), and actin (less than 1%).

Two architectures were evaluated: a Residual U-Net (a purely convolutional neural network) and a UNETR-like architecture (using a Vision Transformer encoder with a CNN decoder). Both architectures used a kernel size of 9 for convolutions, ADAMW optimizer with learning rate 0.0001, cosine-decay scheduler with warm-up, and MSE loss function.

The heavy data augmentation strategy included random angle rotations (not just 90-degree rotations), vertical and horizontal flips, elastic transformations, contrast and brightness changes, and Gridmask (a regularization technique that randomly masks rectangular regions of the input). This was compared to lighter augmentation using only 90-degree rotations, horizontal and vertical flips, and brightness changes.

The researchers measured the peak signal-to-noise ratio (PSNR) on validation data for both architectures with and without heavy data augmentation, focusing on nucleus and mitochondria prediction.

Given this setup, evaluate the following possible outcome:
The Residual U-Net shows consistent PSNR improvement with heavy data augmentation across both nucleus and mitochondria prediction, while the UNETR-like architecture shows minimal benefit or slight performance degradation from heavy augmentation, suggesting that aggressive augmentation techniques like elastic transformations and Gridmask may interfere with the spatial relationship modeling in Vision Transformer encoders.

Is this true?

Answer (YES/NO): NO